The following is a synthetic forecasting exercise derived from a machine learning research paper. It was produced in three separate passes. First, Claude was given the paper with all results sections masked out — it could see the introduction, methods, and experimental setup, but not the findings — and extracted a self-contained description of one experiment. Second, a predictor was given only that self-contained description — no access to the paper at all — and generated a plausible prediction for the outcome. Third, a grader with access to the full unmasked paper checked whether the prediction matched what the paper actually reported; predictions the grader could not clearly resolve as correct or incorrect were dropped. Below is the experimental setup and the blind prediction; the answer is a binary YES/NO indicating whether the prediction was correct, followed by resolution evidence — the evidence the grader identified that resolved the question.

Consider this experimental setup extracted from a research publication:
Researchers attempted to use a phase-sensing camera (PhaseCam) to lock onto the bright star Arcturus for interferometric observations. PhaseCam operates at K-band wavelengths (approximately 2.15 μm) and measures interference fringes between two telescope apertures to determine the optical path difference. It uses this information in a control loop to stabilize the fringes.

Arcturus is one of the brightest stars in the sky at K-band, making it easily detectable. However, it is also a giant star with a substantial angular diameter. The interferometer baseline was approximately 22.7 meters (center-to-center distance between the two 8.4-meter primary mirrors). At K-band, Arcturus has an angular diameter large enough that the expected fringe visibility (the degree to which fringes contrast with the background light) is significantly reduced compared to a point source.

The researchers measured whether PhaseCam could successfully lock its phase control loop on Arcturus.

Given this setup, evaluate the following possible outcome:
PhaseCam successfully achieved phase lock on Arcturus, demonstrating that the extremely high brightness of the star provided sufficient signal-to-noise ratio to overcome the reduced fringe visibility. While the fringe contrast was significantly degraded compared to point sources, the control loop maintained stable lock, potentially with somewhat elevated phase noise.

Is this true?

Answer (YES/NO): NO